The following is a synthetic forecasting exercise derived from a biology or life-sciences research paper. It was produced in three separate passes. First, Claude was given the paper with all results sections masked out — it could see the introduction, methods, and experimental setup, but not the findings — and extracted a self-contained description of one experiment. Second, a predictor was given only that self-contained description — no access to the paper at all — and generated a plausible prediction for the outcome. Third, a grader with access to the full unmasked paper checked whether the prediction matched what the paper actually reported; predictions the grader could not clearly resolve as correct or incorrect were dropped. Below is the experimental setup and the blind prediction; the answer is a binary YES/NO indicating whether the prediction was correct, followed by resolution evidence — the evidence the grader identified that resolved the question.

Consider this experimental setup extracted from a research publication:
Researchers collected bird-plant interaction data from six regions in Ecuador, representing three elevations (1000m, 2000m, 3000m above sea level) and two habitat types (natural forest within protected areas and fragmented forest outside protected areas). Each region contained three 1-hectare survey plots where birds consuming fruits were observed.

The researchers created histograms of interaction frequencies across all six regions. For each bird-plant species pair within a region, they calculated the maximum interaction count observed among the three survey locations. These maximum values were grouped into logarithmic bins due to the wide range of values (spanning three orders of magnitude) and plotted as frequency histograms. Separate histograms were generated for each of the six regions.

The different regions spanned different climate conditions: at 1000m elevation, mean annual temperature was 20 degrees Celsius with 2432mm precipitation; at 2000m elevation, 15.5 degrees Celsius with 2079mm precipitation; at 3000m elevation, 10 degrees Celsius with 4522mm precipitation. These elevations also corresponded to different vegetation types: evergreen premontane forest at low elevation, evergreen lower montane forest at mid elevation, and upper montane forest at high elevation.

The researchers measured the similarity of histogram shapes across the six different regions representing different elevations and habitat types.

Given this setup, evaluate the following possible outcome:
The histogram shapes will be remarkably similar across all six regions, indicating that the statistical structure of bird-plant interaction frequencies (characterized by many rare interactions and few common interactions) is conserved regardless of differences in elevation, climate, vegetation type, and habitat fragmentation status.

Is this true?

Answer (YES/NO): NO